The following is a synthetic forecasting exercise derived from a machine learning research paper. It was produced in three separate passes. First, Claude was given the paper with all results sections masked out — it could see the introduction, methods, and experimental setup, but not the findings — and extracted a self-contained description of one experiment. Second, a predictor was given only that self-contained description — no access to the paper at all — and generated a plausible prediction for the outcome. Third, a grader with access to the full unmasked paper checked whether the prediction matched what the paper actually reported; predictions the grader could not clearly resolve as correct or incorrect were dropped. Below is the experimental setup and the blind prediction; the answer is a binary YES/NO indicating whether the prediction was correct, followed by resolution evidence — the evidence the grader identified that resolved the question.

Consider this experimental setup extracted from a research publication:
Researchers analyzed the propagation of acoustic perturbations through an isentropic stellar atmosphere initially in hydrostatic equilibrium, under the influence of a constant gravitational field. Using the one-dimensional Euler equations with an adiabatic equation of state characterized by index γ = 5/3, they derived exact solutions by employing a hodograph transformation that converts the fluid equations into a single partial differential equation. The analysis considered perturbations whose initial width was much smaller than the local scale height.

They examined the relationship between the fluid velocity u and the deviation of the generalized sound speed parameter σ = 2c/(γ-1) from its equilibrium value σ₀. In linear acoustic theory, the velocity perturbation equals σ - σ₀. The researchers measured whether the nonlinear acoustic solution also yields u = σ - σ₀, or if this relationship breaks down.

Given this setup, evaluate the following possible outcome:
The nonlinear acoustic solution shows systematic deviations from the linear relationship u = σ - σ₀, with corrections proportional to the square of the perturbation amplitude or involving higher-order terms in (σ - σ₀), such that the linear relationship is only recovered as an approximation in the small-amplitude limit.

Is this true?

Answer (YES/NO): YES